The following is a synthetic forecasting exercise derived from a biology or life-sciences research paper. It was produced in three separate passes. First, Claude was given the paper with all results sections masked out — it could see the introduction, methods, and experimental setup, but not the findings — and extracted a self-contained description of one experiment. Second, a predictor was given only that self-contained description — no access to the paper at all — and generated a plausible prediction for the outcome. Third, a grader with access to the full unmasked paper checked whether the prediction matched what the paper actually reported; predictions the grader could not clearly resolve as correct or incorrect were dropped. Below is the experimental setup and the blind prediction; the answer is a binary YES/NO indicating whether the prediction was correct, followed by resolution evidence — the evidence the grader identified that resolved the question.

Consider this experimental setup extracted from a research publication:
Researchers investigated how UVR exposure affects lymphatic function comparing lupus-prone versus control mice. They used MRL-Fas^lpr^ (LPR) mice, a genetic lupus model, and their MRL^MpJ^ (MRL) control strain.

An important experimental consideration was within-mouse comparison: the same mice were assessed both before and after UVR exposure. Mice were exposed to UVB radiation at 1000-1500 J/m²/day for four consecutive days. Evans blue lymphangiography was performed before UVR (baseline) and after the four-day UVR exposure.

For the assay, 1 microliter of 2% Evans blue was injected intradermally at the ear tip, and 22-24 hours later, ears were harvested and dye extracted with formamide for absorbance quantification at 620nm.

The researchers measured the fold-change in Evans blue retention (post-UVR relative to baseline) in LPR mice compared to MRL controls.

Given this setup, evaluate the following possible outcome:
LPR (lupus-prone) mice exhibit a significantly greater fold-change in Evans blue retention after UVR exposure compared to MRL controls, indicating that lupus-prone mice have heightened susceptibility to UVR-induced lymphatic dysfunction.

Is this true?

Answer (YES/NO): YES